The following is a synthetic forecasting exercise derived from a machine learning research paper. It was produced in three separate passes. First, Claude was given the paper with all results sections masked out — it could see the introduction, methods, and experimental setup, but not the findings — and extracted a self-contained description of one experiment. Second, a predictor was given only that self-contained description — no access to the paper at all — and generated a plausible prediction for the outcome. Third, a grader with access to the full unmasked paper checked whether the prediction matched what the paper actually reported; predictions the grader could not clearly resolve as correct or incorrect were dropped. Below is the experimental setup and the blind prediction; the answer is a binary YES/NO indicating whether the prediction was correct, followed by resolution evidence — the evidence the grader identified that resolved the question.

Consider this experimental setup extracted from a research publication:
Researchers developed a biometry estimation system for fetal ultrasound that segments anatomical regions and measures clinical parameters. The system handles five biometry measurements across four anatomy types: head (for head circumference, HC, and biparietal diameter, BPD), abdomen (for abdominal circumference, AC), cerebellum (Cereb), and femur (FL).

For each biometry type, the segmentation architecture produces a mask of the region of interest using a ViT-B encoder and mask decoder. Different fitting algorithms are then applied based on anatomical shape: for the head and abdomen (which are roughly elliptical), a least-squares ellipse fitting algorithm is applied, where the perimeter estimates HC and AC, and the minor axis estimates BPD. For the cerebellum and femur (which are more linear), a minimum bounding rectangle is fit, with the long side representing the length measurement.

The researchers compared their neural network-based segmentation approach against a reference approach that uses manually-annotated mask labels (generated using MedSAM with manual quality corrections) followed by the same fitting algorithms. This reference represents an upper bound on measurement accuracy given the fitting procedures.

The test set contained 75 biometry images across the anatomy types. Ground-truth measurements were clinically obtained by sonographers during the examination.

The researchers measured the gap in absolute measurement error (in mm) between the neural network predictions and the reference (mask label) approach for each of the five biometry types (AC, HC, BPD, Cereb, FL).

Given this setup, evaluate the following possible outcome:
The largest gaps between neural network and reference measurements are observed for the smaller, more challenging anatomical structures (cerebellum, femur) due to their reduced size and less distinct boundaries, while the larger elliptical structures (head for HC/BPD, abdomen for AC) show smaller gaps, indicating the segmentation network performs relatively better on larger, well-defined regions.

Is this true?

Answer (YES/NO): NO